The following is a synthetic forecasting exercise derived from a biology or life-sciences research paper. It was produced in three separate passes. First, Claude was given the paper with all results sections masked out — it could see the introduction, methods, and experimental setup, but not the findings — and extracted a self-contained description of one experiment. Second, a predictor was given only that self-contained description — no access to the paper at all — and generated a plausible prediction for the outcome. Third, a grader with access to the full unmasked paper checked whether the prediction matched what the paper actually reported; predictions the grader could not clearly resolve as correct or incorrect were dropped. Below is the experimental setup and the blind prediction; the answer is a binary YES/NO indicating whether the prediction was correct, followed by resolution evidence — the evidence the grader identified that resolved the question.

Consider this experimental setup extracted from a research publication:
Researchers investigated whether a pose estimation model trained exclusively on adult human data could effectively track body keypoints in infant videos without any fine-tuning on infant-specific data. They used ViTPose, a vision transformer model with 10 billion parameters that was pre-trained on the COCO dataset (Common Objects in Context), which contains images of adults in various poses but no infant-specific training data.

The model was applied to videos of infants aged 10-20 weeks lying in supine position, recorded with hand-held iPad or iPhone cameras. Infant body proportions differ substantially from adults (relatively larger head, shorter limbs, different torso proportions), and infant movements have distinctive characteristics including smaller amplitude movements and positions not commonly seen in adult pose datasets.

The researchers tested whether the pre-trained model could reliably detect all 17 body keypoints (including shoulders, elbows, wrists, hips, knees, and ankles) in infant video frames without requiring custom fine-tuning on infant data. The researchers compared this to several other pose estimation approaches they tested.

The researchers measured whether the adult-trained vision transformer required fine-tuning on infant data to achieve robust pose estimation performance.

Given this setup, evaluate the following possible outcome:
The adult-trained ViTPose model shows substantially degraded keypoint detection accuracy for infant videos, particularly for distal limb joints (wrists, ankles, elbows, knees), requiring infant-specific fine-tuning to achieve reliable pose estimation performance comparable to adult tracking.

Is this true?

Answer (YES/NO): NO